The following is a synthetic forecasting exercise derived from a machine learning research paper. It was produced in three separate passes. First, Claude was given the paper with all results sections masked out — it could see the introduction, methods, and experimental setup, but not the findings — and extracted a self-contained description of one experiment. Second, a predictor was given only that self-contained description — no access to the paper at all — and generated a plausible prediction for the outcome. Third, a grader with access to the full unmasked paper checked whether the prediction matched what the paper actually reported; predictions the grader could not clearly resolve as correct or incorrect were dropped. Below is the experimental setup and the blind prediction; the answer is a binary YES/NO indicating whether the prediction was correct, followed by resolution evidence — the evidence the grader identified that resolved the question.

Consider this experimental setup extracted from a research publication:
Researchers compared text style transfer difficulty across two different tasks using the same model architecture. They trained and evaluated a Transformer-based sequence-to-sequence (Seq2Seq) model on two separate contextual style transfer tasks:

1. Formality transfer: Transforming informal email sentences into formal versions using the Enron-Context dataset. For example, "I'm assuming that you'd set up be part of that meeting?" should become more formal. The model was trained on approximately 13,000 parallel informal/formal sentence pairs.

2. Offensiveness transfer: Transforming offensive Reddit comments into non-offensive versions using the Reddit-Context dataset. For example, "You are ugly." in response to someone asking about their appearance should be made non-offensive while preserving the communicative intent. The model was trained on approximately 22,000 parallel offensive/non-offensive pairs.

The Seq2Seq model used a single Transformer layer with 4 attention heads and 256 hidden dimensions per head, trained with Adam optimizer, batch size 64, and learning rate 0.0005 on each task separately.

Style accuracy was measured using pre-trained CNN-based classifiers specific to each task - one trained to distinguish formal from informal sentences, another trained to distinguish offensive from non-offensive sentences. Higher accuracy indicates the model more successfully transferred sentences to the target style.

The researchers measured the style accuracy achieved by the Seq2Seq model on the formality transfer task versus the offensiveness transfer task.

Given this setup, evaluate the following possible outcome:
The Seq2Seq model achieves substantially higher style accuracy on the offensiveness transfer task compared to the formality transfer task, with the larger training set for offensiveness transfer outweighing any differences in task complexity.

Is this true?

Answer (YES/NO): YES